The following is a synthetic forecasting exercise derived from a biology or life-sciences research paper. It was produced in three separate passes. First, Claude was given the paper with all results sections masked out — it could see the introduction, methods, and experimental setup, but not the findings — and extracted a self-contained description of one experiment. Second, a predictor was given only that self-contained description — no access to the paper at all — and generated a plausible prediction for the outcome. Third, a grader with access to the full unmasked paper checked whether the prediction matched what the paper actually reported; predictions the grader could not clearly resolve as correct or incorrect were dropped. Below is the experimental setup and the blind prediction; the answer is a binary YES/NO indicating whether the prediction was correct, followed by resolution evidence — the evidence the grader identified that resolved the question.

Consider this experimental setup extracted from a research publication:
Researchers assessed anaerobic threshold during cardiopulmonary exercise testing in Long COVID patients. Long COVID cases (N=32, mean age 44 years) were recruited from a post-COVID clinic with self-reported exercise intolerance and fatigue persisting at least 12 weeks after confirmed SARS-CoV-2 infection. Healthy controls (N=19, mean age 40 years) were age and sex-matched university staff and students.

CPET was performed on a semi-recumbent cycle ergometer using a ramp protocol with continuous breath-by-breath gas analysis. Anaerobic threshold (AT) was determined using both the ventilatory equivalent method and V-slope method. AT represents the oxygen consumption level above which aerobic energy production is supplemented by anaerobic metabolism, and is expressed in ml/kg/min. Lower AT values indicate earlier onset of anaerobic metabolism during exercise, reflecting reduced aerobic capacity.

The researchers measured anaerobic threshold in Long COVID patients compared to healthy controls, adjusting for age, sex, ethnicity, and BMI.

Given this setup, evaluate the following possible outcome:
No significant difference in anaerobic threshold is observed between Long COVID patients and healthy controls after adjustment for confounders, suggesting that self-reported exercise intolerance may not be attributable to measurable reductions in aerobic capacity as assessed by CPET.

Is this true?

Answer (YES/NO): NO